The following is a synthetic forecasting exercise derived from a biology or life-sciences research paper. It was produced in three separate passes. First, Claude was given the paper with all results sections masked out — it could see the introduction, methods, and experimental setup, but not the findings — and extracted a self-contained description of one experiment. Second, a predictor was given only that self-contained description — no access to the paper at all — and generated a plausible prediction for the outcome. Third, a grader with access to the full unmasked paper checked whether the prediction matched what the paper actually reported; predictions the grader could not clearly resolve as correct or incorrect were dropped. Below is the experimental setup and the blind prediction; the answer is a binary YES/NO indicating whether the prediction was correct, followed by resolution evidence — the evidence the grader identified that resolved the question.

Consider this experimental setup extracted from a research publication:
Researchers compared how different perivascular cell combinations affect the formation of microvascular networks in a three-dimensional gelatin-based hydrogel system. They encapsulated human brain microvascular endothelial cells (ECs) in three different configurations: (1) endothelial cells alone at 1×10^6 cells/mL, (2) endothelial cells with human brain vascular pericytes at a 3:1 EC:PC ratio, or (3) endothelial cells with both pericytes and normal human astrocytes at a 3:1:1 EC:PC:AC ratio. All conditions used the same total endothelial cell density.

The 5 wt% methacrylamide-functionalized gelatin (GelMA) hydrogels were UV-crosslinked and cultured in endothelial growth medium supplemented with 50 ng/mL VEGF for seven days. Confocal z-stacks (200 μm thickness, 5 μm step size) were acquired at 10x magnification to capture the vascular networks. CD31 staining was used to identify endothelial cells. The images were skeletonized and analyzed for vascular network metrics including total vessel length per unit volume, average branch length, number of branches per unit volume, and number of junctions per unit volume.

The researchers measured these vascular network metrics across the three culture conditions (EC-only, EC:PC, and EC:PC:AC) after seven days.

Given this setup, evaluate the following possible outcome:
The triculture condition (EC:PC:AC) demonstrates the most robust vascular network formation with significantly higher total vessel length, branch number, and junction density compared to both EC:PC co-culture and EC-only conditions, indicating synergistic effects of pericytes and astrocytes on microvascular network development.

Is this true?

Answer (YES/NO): NO